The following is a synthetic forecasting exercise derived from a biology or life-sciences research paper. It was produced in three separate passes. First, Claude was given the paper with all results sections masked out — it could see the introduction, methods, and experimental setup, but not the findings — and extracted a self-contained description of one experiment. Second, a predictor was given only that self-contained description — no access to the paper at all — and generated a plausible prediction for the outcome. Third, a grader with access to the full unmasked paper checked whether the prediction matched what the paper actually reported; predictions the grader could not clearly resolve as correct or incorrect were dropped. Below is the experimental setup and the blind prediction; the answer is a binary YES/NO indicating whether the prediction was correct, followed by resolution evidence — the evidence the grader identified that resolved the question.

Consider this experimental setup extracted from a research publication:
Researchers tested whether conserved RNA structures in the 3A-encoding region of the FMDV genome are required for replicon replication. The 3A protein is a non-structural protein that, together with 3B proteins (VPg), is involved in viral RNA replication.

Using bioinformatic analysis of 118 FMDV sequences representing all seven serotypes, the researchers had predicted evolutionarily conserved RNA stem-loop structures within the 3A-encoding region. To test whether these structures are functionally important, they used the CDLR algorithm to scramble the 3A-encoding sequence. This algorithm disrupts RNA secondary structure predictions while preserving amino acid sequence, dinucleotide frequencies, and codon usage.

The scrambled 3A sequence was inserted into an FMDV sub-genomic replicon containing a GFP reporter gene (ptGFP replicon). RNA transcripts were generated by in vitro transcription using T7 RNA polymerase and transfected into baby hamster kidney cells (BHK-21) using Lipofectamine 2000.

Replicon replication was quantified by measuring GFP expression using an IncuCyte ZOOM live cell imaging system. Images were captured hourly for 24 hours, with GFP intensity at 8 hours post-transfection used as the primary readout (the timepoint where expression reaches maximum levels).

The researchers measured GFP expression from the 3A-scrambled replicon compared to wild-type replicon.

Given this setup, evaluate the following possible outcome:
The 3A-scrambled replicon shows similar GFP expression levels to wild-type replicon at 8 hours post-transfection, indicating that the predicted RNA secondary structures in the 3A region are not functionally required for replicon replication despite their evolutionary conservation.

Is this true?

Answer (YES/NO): YES